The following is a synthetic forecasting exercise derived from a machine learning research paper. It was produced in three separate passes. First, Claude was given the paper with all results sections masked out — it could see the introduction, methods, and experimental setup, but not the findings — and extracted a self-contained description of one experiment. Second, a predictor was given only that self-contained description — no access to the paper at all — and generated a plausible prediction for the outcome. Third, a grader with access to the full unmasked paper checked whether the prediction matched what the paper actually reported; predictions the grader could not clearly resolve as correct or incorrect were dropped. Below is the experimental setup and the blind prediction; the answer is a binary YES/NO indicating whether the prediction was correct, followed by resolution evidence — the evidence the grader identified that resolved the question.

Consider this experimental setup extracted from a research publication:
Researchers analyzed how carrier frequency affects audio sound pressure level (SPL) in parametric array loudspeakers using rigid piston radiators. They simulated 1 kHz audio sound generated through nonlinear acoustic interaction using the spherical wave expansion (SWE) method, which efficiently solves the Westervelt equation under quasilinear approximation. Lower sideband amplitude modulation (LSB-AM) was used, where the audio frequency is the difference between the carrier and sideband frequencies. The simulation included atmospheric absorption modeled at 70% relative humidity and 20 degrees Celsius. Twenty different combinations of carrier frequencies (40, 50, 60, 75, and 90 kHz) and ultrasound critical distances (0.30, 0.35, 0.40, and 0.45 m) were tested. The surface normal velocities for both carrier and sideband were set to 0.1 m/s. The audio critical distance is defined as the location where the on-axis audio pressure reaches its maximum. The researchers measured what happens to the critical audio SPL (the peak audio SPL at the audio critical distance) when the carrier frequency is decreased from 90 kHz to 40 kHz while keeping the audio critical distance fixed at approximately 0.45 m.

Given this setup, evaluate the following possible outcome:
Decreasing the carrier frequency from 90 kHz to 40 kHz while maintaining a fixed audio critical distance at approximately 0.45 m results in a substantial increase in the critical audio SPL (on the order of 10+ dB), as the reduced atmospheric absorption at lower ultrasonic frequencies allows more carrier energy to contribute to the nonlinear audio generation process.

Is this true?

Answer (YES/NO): NO